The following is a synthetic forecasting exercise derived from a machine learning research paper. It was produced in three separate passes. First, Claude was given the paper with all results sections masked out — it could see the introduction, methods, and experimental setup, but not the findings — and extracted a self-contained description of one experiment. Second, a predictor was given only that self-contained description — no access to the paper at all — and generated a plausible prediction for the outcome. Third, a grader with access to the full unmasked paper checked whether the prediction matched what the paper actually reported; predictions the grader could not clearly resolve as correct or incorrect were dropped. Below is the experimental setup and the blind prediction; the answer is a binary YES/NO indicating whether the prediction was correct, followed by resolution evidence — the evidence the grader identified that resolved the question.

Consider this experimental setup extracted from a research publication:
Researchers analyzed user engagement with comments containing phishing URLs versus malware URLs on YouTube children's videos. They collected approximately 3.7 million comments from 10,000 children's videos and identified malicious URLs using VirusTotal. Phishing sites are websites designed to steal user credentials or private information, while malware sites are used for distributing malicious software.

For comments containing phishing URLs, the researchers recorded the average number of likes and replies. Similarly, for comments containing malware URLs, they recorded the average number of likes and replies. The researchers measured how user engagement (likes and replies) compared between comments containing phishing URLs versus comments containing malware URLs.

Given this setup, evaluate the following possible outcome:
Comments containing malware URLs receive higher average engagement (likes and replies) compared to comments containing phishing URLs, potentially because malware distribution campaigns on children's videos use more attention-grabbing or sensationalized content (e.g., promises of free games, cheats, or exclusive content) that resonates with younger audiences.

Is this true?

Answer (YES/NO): NO